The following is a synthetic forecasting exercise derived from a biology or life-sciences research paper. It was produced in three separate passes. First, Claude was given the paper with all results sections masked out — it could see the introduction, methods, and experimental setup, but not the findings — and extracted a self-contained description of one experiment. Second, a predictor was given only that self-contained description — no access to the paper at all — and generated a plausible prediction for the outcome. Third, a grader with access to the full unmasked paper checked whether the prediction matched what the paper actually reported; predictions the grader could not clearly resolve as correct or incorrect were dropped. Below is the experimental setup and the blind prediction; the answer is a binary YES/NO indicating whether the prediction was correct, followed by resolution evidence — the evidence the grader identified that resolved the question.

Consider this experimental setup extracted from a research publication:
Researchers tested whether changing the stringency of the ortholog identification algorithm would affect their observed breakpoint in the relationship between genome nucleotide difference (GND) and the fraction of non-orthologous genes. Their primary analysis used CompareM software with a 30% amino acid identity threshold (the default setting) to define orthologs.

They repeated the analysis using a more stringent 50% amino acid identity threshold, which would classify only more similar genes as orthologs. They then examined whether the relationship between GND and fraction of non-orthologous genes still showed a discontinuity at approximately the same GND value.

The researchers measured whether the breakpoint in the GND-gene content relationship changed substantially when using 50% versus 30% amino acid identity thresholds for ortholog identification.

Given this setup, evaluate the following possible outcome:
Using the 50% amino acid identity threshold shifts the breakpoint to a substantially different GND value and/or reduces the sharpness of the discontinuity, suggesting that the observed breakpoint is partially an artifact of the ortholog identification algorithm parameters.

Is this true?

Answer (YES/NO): NO